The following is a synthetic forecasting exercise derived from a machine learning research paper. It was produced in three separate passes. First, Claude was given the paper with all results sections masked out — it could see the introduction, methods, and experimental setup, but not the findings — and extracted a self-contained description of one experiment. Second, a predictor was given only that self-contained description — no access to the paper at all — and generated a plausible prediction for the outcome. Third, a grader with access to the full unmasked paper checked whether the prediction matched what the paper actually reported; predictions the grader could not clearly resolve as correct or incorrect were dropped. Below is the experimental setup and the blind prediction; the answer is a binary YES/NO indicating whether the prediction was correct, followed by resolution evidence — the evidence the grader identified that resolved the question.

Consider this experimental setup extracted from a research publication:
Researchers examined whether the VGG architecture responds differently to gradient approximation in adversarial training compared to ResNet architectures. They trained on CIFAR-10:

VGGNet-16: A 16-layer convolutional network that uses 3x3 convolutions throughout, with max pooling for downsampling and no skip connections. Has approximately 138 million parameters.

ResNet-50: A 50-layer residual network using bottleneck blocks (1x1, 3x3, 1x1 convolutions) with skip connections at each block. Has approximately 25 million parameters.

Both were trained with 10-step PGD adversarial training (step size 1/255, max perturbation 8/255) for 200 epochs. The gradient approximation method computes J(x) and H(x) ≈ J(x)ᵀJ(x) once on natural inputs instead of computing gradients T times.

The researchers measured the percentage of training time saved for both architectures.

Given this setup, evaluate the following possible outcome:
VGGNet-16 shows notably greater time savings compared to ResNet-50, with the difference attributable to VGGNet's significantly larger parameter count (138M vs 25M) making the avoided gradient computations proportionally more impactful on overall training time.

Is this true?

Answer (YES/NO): NO